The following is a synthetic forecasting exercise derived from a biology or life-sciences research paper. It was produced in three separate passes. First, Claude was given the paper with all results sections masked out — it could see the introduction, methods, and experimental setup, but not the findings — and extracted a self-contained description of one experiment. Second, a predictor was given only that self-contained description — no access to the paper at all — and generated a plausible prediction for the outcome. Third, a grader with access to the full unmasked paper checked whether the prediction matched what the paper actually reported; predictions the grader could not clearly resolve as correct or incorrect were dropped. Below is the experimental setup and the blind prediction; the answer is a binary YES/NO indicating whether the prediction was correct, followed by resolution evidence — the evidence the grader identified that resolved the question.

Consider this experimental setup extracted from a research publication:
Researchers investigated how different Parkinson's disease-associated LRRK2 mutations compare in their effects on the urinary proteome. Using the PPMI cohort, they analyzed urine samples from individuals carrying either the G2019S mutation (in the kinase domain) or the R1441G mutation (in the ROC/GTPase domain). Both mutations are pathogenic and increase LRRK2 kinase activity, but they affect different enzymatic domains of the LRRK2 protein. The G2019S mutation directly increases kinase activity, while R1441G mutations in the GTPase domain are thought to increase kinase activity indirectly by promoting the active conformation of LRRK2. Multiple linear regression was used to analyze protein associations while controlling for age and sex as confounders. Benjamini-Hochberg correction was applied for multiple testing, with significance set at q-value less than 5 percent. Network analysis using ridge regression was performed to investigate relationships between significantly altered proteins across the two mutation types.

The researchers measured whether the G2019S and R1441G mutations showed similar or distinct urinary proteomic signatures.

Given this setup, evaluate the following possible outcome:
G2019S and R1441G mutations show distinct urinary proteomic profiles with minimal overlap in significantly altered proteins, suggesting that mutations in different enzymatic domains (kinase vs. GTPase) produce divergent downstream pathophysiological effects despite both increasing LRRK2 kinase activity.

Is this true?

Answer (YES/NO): NO